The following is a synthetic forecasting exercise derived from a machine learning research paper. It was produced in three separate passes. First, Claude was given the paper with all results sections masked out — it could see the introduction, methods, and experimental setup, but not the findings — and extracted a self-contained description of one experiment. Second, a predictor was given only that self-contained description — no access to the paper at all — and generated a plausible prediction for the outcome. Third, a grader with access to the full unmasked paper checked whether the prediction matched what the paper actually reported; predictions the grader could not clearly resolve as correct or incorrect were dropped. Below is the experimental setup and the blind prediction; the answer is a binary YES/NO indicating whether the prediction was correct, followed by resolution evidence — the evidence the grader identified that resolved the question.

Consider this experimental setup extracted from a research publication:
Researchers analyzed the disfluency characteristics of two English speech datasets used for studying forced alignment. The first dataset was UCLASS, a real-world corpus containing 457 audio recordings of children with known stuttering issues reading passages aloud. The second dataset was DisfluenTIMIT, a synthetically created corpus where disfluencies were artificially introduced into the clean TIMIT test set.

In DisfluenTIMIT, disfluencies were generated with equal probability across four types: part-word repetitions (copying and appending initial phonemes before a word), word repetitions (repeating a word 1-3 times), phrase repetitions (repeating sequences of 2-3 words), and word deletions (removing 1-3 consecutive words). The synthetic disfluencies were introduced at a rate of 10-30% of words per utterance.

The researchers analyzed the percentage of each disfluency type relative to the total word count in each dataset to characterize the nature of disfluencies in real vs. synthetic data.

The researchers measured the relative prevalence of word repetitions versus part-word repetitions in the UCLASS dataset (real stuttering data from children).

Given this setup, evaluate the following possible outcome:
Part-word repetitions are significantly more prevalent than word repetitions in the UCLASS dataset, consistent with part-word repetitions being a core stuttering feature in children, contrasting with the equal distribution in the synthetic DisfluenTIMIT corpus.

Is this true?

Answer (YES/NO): NO